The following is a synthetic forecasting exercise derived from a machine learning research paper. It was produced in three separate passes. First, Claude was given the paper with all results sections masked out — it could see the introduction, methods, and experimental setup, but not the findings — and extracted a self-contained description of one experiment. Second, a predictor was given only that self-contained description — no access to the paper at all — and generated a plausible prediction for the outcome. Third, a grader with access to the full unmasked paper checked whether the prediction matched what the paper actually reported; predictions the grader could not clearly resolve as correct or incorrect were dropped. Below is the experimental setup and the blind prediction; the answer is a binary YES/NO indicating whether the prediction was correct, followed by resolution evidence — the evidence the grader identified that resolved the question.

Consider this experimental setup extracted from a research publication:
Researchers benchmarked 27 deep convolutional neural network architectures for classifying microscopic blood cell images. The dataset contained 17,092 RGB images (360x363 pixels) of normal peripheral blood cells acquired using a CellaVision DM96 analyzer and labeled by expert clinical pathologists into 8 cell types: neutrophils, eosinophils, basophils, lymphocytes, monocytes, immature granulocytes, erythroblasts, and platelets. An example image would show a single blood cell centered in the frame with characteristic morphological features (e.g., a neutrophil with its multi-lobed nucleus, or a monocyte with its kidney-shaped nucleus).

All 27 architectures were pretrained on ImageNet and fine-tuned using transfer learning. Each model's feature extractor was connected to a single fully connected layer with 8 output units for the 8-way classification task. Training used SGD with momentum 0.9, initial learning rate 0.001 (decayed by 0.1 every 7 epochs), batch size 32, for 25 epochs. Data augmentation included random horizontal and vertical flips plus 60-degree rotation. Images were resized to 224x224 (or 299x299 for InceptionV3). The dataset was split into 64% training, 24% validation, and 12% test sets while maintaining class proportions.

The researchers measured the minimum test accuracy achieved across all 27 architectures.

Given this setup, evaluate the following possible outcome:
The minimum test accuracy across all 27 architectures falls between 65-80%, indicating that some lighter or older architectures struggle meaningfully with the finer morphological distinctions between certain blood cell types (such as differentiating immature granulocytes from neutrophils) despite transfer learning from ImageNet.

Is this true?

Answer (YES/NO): NO